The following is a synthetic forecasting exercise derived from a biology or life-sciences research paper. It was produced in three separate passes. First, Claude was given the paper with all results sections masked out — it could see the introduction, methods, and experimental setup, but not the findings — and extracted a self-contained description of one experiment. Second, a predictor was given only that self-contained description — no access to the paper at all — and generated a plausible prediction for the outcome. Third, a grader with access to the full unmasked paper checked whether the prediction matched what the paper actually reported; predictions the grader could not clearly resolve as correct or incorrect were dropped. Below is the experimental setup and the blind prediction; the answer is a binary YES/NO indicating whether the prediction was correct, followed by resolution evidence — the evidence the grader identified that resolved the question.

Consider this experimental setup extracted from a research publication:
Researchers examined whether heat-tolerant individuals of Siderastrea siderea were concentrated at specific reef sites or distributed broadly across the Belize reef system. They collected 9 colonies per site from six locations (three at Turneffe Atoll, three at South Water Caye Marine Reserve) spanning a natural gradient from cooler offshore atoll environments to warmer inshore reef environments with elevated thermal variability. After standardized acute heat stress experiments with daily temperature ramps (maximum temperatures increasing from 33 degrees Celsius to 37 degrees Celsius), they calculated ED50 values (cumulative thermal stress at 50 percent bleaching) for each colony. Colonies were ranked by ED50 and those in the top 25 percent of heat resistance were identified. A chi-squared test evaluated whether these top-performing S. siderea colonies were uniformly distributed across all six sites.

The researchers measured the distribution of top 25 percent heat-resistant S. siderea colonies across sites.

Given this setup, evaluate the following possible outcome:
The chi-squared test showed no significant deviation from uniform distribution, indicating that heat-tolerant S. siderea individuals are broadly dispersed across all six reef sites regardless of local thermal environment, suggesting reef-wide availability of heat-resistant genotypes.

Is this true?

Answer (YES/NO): YES